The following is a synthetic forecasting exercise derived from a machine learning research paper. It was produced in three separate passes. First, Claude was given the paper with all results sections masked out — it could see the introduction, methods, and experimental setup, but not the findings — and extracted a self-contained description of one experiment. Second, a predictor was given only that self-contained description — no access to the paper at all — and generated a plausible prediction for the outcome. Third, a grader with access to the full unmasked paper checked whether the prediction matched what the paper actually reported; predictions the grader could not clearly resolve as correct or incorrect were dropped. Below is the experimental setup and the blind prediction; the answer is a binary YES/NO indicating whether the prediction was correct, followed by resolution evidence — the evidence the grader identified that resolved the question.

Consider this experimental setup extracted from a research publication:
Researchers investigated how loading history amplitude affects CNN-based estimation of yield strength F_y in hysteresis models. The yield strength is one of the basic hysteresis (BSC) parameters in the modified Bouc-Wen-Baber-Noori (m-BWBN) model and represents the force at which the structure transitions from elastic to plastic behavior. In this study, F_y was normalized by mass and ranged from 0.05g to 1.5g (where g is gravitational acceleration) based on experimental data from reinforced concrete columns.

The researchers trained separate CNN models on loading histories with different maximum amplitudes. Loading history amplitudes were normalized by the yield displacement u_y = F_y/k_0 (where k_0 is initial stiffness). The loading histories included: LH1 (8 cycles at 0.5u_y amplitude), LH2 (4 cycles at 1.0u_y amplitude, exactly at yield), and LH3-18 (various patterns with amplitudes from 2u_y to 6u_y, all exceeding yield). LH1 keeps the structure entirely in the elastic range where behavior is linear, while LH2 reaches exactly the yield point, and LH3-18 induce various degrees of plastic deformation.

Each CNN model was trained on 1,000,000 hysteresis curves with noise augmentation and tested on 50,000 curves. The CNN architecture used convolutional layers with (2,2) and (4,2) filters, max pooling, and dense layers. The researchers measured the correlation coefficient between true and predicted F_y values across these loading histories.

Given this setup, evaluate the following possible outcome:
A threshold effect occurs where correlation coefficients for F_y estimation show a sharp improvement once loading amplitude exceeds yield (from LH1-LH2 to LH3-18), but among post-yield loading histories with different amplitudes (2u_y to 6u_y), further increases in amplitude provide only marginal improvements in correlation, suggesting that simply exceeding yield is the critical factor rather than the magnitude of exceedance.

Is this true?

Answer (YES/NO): NO